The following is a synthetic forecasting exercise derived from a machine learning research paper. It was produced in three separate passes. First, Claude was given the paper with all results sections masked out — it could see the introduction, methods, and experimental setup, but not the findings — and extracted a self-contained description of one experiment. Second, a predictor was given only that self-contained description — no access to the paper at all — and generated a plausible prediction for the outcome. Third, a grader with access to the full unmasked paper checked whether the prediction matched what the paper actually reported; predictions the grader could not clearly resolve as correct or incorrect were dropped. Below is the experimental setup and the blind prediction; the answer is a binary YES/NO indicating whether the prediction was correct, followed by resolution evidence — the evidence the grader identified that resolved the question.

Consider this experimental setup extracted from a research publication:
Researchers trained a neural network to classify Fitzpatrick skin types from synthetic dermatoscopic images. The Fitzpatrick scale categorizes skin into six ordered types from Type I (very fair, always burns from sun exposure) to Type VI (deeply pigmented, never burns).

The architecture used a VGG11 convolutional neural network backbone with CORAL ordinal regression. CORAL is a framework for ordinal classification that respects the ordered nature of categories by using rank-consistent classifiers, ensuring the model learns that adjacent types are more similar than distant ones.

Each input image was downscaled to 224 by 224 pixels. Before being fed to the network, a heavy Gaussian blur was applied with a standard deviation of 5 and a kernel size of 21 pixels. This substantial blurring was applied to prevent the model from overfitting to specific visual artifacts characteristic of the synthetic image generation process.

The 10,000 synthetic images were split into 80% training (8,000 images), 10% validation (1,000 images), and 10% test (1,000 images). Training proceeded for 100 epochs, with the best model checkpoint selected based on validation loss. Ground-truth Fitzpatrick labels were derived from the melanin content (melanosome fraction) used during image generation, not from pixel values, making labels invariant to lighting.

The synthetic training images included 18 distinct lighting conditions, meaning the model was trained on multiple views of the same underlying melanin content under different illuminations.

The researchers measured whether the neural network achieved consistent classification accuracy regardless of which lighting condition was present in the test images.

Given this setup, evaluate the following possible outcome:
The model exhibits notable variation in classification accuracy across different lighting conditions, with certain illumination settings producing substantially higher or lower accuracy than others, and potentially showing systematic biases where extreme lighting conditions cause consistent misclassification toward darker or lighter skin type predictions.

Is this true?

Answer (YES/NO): NO